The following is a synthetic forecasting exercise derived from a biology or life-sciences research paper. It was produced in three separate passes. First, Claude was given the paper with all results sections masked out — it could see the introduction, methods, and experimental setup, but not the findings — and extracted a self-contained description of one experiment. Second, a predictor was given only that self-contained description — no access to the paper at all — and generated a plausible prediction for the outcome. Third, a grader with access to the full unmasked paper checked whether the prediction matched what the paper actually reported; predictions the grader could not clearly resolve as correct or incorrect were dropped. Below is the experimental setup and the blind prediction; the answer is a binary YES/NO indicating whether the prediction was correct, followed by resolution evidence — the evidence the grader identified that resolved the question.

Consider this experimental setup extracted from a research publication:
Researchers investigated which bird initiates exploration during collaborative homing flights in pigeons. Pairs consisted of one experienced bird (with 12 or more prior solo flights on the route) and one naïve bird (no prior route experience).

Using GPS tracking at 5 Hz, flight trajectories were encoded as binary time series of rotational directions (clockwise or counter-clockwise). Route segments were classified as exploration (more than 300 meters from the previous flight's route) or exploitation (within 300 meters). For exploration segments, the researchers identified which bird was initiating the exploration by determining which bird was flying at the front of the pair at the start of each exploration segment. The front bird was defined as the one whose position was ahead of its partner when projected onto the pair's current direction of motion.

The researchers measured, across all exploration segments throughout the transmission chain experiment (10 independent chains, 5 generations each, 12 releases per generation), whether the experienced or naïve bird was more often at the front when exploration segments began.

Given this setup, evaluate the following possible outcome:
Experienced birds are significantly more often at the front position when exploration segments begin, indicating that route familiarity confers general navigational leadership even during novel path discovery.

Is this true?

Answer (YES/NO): NO